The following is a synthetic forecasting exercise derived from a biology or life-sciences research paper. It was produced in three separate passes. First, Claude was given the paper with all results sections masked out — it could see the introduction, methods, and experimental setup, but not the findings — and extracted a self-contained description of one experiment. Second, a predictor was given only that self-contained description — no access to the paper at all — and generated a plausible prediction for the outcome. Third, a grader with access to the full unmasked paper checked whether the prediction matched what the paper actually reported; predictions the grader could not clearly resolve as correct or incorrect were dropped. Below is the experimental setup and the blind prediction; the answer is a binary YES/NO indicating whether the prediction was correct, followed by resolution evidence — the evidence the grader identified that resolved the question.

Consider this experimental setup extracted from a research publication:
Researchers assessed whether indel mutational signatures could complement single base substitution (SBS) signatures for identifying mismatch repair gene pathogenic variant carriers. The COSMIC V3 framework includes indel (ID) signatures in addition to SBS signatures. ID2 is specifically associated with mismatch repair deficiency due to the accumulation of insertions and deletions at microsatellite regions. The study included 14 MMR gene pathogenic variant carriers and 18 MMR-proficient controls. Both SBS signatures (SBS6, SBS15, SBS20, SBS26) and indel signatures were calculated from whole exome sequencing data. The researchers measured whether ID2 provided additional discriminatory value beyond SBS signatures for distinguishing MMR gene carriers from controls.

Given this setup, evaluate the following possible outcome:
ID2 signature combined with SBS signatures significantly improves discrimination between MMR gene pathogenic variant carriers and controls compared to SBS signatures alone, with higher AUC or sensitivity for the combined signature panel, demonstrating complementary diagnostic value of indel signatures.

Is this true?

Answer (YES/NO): YES